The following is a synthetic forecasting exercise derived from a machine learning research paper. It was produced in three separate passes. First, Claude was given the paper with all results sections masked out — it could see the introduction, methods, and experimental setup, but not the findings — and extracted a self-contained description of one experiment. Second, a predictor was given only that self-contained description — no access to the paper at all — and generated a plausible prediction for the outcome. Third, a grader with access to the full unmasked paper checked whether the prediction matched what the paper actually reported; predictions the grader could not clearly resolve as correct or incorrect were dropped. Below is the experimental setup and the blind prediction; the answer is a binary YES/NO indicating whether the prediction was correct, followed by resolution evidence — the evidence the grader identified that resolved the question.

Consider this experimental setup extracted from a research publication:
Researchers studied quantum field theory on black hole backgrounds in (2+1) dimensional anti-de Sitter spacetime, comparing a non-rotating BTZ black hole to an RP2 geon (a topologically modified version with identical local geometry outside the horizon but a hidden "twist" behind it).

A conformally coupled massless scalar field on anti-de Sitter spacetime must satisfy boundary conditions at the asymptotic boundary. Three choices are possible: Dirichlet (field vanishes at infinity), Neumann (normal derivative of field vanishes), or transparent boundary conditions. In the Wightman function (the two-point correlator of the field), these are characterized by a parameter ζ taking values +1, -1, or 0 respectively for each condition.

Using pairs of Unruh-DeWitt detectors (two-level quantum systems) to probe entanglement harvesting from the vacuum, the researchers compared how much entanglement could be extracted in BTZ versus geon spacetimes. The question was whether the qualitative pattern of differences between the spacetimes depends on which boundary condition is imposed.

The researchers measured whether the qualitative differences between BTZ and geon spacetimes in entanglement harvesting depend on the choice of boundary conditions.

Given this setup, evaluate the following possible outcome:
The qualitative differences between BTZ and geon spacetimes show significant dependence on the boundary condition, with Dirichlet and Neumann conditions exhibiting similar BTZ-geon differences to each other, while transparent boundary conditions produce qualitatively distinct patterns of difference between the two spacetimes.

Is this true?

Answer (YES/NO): NO